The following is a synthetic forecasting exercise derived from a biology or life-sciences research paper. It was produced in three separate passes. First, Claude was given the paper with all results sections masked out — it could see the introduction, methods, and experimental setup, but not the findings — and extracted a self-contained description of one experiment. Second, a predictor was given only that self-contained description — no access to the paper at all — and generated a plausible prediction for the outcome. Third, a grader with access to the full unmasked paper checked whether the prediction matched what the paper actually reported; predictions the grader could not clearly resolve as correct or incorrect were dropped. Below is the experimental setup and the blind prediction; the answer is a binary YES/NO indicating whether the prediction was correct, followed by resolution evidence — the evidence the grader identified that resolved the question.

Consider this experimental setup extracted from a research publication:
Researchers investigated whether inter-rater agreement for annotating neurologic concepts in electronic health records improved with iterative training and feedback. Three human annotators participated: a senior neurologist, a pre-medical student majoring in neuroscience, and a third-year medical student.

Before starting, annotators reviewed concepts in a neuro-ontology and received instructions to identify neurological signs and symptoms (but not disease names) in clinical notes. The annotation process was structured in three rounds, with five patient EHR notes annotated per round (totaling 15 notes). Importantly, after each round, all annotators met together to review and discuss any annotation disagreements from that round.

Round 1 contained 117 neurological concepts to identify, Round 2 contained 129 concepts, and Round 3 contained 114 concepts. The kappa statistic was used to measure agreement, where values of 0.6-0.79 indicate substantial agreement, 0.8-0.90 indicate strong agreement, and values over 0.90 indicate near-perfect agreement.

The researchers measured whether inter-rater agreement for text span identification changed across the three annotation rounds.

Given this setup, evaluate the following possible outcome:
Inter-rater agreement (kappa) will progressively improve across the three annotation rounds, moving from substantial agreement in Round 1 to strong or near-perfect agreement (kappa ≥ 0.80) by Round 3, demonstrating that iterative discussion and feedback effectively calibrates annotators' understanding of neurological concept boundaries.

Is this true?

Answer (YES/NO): NO